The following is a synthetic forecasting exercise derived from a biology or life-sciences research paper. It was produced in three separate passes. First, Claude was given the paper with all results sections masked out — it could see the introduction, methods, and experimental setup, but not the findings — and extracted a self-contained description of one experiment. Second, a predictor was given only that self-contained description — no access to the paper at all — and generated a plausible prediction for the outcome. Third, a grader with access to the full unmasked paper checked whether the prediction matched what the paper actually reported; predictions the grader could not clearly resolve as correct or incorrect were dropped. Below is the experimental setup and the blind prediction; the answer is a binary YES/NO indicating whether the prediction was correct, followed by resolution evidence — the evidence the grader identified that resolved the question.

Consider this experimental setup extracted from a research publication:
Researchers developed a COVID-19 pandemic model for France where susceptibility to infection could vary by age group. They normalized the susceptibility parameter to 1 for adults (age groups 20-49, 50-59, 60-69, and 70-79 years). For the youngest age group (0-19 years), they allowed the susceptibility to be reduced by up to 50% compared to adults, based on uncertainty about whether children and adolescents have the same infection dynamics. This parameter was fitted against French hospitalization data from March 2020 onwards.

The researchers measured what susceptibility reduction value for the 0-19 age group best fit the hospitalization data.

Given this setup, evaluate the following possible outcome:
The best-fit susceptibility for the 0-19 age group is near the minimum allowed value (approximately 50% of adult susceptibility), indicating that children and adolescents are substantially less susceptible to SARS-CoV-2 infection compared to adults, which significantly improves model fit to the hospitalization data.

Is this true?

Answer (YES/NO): NO